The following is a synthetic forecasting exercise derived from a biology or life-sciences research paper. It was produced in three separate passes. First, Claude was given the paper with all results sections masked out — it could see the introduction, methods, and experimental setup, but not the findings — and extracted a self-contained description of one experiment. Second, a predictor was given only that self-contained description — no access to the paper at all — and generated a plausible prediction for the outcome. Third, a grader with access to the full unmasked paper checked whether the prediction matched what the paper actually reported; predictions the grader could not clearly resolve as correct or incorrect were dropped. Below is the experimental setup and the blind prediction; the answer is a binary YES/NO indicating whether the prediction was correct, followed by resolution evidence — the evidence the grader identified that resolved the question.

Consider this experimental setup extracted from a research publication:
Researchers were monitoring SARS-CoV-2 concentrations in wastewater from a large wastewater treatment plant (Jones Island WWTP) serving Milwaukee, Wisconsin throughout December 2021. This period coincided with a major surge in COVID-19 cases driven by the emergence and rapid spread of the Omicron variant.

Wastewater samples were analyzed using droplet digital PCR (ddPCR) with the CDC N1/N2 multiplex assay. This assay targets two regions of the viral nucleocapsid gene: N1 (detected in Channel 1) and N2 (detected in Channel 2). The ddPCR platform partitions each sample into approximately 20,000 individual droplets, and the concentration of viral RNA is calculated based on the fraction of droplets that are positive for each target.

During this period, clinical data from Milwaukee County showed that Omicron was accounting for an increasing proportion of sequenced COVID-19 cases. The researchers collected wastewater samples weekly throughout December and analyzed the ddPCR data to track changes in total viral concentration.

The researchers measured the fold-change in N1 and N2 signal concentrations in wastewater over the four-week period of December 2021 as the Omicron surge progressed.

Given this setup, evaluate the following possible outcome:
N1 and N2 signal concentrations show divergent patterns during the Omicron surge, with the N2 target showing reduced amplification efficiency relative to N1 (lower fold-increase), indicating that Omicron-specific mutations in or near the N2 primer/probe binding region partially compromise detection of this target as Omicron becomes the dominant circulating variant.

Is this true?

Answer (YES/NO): NO